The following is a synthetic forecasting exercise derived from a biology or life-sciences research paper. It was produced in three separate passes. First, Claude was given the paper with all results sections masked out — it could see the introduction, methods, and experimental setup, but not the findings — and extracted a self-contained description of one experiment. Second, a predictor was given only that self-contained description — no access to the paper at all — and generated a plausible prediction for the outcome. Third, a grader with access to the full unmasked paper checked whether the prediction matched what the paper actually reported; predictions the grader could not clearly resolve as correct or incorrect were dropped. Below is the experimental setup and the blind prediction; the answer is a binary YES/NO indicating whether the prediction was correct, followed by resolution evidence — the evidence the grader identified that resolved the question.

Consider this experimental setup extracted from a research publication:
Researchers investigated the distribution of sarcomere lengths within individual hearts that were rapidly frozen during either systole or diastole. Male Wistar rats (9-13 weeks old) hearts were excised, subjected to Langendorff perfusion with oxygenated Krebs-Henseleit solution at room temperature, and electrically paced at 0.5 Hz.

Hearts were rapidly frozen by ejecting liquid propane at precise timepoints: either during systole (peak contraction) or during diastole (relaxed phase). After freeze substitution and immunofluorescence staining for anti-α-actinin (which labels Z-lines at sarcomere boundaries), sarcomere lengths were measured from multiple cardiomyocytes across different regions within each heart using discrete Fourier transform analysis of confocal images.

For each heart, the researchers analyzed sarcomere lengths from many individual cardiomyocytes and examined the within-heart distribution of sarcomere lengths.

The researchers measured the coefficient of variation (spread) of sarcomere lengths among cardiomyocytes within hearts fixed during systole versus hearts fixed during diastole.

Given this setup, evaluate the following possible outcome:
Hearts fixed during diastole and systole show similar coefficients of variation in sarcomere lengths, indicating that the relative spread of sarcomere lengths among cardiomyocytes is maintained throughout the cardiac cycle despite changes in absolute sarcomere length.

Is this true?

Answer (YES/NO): YES